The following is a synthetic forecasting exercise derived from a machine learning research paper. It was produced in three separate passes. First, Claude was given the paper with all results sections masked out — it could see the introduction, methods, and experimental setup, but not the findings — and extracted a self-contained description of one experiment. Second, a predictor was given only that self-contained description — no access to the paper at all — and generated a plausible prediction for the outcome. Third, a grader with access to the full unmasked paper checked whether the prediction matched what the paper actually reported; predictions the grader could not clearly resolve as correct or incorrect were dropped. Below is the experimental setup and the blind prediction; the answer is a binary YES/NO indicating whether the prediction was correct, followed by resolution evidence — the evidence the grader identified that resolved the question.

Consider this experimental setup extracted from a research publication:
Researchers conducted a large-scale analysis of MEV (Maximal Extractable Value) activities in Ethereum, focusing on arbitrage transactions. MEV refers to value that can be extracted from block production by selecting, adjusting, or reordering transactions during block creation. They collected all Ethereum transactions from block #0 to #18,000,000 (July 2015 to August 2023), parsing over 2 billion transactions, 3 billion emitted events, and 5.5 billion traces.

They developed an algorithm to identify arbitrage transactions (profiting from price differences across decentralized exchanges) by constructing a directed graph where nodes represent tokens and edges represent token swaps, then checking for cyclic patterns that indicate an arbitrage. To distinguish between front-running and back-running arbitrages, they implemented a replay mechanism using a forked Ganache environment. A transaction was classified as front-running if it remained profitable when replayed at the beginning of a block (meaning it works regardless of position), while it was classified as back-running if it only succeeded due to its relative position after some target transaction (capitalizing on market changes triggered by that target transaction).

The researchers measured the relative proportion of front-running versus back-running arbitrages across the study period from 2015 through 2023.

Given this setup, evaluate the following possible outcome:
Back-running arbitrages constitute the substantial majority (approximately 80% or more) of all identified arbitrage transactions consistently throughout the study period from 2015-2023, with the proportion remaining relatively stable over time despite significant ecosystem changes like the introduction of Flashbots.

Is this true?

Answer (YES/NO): NO